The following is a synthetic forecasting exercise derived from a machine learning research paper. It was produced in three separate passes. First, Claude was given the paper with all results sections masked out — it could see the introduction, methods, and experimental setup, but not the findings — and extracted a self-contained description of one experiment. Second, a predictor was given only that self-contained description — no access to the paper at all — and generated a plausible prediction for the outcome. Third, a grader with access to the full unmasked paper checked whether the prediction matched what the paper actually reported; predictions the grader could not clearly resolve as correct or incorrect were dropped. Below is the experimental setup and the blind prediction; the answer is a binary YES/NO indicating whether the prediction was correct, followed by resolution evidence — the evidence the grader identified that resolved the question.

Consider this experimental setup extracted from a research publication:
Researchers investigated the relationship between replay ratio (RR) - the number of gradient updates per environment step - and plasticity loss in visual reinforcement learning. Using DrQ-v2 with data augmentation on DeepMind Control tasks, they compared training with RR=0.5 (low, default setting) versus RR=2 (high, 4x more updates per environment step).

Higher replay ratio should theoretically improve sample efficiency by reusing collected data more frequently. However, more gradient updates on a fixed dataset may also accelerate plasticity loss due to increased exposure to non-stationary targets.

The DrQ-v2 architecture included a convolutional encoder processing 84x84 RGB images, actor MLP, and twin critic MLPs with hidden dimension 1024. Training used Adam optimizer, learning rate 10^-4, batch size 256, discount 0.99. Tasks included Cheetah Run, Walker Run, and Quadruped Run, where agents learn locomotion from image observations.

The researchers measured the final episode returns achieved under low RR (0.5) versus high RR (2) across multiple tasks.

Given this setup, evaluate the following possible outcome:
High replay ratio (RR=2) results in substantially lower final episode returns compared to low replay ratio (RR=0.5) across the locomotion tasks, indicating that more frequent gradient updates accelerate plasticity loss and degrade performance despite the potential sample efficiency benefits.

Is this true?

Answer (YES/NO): YES